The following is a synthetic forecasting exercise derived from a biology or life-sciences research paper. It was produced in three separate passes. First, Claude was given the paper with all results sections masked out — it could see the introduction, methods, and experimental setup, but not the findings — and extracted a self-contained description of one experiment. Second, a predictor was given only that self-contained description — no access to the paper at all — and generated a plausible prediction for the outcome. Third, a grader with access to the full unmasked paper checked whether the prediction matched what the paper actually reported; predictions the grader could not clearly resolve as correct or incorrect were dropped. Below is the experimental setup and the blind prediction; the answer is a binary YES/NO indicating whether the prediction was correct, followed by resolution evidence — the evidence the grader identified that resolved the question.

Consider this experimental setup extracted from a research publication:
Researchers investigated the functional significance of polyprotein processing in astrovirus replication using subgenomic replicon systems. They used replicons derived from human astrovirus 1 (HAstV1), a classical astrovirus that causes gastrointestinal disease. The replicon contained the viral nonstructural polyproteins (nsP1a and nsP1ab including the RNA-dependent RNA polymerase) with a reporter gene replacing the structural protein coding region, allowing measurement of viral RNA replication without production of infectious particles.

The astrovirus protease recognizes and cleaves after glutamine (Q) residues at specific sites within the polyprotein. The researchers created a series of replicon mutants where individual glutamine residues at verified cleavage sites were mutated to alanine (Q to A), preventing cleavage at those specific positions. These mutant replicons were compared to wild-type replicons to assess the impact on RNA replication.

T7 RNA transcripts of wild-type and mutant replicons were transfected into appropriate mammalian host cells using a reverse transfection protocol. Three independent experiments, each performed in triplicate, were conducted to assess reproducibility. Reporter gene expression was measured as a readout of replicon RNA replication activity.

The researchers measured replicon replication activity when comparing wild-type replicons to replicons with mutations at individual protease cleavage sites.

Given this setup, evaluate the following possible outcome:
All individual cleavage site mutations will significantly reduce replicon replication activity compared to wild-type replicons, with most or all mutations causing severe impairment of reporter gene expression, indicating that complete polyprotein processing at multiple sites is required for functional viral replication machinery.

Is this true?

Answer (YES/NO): NO